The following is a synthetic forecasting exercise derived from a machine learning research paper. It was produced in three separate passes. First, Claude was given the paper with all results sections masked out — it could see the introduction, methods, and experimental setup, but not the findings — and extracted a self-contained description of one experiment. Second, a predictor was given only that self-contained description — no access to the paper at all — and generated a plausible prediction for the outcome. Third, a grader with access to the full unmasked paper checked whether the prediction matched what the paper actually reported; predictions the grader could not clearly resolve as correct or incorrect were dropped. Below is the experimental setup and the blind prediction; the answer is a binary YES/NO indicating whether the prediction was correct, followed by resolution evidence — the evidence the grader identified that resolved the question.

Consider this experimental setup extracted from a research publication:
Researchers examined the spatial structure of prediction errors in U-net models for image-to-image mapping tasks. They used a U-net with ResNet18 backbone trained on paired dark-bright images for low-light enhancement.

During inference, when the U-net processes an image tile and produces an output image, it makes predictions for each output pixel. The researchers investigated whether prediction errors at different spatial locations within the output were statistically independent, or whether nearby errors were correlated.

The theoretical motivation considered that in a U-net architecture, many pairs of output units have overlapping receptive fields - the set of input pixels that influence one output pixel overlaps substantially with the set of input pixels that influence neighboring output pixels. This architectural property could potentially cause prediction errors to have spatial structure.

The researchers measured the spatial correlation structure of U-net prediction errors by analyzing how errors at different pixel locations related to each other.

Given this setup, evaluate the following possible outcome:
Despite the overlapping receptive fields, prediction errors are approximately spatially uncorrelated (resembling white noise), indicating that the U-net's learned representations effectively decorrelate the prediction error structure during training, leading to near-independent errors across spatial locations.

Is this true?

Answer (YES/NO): NO